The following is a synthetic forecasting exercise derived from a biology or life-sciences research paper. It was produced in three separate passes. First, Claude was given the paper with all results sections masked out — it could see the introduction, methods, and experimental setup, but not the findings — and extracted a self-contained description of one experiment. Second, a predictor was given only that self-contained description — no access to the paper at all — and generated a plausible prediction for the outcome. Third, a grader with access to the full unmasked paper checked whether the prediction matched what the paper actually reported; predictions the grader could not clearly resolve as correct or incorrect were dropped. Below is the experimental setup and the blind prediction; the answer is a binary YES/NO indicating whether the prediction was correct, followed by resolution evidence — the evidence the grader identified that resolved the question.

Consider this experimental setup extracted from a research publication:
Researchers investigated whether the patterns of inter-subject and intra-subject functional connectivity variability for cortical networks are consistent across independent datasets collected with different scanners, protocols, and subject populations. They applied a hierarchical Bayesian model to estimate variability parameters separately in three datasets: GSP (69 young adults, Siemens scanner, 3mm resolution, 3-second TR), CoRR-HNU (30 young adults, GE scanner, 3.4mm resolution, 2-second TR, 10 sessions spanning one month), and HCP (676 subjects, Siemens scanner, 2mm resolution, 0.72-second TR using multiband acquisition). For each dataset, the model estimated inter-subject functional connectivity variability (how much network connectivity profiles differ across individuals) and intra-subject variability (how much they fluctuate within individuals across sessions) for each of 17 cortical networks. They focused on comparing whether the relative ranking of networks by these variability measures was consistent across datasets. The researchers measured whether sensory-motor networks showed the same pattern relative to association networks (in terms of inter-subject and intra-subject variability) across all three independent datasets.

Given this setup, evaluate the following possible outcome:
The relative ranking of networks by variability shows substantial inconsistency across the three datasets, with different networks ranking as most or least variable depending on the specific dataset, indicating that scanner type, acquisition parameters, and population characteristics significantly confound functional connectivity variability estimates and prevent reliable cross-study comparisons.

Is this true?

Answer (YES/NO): NO